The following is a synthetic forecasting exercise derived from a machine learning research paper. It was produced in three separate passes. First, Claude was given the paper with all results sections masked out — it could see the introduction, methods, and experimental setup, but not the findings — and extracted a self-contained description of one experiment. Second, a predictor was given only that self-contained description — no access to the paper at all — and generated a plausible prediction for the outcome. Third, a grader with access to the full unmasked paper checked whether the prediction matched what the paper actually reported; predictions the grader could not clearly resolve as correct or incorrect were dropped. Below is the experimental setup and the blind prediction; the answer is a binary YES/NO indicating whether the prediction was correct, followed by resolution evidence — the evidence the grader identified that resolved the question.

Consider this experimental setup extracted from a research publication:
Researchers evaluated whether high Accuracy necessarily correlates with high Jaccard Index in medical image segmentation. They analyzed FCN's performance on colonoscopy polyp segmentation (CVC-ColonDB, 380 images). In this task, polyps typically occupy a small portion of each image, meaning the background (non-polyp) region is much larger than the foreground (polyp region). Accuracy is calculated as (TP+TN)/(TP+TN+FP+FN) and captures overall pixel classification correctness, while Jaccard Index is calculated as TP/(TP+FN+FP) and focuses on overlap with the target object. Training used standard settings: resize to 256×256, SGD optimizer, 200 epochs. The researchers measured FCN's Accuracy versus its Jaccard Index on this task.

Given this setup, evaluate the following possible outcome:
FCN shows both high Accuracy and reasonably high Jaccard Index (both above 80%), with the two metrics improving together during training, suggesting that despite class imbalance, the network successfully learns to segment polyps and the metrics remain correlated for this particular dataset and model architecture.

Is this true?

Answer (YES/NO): NO